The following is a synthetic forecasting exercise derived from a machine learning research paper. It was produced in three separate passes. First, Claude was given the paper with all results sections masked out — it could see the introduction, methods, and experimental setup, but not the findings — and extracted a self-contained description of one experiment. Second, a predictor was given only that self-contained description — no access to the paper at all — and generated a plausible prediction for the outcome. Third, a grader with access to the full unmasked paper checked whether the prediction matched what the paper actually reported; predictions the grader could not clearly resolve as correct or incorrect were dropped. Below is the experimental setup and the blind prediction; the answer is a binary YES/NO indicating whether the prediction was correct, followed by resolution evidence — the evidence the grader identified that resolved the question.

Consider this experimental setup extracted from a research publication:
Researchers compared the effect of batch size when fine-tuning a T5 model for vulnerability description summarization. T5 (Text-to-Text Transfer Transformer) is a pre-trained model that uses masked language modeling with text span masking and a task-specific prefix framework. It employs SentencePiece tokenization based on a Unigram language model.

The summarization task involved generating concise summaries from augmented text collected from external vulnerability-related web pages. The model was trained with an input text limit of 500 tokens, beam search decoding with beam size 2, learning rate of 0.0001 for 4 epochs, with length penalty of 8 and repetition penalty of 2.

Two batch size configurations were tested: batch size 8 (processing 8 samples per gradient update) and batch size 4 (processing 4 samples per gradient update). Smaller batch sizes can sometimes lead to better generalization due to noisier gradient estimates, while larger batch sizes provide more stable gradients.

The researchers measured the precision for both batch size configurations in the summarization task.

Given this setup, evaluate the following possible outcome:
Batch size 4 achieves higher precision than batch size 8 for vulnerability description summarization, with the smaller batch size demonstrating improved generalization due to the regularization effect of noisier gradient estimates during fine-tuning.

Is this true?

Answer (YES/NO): YES